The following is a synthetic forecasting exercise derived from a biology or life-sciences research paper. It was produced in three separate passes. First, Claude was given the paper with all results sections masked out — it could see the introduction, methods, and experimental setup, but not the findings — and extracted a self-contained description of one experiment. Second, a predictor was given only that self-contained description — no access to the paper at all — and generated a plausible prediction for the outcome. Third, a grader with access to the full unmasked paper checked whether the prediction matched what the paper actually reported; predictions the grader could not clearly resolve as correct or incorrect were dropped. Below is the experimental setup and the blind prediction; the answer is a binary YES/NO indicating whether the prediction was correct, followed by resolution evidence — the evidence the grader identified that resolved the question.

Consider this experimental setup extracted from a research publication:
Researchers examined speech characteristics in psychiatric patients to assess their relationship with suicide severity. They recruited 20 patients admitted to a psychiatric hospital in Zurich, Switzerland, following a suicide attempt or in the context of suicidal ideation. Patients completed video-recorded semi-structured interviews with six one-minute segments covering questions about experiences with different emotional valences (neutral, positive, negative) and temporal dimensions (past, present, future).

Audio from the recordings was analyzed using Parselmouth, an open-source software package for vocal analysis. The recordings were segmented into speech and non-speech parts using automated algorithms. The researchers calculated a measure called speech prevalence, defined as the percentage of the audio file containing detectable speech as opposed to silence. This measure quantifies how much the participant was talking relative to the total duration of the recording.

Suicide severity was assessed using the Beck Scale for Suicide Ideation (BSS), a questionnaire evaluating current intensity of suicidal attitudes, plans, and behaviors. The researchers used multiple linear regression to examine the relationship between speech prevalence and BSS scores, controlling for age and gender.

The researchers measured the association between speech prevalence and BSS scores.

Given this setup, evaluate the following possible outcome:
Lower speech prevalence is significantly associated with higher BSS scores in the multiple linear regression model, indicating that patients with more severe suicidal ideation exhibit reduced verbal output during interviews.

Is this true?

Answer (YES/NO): YES